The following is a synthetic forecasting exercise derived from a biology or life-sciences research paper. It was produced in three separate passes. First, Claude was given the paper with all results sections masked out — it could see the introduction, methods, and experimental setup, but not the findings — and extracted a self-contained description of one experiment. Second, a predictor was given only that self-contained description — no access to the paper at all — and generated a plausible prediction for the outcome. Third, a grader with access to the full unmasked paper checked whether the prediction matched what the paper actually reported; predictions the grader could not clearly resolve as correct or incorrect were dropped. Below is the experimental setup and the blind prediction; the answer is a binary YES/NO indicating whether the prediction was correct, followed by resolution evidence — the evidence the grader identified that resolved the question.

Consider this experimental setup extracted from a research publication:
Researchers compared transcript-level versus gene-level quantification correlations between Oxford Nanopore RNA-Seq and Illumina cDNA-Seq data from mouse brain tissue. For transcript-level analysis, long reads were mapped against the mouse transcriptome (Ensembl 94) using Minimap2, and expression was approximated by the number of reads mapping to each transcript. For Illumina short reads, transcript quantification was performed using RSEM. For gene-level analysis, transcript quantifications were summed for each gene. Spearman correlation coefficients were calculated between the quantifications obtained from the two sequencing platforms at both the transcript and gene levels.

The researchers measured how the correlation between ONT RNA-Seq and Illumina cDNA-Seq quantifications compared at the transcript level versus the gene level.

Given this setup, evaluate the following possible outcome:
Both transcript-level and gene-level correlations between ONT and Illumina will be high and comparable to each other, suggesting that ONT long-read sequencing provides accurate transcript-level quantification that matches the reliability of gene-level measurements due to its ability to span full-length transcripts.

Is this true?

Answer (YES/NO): NO